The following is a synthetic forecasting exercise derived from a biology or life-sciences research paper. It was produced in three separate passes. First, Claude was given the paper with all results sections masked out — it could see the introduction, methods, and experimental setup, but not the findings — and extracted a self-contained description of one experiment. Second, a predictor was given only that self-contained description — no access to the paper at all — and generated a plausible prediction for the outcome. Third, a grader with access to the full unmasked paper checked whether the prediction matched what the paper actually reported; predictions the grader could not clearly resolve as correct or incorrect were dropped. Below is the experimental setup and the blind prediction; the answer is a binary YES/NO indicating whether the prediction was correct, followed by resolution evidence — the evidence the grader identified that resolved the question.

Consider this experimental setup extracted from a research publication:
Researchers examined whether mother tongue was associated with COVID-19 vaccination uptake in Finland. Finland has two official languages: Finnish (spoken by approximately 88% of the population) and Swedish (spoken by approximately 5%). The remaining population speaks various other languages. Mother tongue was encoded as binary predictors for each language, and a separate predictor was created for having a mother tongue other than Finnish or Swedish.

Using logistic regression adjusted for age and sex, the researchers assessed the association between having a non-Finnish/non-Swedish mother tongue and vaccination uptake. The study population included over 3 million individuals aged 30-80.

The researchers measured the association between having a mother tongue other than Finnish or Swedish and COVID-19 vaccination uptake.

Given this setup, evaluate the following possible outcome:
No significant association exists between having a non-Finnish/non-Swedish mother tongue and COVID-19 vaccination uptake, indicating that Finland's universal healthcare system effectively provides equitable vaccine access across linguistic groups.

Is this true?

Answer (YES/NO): NO